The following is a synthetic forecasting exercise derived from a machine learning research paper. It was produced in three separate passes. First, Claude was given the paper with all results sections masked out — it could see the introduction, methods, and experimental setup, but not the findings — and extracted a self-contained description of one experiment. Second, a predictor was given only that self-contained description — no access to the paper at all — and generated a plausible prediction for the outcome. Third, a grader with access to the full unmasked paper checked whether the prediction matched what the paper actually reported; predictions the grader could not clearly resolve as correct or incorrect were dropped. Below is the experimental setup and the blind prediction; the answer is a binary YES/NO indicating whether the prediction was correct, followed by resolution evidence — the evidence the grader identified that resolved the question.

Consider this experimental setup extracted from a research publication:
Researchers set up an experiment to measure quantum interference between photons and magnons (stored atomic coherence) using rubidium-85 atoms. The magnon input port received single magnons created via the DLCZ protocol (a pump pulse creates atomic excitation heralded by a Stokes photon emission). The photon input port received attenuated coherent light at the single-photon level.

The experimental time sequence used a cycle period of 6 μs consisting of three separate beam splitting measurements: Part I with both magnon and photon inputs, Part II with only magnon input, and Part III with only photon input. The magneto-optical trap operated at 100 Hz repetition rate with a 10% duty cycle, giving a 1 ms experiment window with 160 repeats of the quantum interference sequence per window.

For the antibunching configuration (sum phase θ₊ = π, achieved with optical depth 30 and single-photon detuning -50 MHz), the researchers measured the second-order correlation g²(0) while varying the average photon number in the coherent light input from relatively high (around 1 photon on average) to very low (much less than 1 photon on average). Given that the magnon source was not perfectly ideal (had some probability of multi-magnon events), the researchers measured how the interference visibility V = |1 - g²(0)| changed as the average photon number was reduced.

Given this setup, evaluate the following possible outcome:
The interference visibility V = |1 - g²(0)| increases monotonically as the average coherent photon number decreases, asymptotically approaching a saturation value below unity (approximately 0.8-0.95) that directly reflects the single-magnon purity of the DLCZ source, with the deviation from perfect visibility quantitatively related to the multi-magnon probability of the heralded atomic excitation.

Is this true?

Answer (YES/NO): NO